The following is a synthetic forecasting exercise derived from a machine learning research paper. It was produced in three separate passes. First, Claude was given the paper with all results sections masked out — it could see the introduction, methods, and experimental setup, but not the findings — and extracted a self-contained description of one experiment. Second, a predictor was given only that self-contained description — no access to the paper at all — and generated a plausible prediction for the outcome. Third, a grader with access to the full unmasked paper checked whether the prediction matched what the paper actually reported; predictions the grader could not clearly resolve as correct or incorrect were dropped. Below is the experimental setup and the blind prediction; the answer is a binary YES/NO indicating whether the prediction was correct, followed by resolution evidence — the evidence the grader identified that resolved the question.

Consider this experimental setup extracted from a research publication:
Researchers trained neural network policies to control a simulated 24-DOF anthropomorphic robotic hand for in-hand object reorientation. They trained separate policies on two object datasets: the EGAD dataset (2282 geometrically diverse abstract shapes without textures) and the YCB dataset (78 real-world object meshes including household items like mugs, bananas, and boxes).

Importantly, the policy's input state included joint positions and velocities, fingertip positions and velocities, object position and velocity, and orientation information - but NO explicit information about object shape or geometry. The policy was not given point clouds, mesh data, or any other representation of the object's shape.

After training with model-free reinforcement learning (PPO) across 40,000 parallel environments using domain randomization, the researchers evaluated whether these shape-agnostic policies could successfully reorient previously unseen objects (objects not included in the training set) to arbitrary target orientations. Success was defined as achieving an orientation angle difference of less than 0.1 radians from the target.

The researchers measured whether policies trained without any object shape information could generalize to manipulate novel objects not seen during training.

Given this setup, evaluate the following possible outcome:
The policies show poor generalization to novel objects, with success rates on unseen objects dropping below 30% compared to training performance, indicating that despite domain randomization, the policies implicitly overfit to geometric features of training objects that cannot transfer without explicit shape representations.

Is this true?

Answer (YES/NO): NO